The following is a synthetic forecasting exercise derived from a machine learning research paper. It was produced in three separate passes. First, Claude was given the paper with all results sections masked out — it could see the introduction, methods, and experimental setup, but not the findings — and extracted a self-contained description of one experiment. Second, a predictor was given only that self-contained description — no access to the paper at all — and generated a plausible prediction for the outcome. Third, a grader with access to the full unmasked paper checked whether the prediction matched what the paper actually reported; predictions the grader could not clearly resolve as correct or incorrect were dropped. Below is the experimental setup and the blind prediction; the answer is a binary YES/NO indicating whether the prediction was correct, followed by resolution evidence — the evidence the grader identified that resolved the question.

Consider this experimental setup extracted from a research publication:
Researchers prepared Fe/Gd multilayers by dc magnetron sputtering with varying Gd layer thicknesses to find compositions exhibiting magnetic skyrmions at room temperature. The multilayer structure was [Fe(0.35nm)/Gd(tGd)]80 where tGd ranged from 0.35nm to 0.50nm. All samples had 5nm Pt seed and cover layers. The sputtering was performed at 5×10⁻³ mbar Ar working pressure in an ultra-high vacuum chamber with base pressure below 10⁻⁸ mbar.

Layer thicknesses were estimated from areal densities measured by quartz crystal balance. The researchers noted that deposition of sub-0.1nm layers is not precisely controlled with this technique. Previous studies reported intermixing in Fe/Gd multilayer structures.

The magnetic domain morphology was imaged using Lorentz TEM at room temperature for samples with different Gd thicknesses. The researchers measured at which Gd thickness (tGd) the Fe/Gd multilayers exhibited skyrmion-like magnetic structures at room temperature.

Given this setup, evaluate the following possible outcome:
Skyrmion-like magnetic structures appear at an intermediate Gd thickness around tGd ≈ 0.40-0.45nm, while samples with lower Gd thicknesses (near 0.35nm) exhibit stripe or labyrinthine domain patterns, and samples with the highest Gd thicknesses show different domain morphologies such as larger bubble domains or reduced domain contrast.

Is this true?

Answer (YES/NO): YES